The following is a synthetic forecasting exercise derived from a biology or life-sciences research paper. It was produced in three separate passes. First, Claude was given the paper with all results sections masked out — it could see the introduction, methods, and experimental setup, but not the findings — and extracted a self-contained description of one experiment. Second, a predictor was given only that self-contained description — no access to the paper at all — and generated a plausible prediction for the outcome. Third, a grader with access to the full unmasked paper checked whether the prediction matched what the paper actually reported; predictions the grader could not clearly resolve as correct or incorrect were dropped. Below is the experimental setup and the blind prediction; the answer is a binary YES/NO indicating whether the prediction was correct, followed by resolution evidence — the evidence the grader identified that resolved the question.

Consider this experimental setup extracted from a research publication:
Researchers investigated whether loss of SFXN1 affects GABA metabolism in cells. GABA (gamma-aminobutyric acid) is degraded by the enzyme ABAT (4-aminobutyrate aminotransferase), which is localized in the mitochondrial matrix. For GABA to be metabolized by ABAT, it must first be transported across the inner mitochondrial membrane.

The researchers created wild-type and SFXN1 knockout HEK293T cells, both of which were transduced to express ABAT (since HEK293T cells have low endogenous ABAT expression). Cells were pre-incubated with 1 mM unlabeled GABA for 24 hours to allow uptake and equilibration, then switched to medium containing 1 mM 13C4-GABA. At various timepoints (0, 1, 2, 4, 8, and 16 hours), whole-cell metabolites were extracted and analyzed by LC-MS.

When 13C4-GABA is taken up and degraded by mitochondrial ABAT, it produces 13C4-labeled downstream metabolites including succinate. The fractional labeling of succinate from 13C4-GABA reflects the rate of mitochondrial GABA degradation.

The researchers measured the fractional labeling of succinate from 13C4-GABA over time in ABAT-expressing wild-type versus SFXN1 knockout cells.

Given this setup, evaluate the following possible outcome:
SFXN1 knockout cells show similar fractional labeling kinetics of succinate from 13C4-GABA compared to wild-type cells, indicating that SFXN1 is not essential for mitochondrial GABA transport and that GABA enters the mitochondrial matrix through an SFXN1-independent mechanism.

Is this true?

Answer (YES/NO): NO